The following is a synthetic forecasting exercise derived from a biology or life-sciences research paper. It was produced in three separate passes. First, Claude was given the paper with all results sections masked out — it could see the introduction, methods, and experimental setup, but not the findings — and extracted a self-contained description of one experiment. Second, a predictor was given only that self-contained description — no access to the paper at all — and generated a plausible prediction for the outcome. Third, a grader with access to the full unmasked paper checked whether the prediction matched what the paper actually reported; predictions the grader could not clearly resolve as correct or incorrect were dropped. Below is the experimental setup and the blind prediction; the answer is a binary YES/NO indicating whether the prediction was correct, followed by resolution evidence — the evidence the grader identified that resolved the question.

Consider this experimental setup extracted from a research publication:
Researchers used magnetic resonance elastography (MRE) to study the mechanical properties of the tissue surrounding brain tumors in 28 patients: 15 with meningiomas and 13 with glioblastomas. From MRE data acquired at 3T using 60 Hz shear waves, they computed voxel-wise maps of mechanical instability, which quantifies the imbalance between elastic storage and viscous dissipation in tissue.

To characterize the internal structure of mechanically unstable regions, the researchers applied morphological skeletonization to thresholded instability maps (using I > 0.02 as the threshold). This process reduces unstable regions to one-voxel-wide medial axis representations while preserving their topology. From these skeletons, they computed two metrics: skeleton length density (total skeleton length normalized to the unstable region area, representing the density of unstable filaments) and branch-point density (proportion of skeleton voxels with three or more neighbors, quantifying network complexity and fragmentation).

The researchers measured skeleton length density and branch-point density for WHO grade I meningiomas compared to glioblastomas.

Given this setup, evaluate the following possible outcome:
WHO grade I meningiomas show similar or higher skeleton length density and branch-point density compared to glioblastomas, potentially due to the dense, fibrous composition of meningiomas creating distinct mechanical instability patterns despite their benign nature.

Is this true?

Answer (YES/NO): NO